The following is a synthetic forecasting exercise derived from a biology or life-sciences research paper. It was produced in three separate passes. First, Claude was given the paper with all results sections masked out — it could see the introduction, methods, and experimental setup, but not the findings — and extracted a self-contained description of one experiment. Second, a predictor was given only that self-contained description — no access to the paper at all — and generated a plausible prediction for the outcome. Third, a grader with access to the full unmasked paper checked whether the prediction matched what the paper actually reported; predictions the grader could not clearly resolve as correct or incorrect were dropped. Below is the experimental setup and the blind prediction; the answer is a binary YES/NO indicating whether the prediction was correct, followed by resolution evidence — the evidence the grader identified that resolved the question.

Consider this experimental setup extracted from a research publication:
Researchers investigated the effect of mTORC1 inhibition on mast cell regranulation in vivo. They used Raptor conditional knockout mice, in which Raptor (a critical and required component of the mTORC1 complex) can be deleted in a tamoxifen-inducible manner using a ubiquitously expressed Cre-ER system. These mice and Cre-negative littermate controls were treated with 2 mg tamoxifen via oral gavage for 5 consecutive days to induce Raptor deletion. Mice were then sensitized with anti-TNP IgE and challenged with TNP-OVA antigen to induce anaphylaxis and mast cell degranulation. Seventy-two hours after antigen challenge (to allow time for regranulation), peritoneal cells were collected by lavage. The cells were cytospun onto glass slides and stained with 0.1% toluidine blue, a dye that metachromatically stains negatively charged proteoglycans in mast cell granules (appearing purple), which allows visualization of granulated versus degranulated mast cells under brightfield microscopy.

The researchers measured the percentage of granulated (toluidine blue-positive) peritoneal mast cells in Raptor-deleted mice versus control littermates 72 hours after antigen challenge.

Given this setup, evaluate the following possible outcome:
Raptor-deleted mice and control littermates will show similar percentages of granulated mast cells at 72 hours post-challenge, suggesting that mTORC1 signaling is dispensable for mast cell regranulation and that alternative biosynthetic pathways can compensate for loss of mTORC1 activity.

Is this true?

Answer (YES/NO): NO